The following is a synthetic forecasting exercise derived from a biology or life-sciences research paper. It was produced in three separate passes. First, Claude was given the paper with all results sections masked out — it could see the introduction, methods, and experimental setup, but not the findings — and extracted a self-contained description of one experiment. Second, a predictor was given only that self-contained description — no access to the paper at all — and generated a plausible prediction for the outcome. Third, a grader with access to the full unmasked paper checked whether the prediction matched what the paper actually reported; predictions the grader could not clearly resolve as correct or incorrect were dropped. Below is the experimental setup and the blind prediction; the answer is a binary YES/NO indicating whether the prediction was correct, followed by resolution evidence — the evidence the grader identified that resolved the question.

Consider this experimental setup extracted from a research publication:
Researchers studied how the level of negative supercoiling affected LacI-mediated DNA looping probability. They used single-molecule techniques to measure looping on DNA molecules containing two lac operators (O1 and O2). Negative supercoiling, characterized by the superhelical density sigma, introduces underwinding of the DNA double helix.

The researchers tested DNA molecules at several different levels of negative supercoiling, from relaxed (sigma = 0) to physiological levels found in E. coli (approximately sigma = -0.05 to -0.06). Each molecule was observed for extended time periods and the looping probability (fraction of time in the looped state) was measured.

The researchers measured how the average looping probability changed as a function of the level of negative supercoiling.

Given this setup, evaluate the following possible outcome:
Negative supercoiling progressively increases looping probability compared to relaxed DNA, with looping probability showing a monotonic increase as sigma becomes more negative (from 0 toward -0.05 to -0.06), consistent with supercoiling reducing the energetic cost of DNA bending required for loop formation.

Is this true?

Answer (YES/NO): YES